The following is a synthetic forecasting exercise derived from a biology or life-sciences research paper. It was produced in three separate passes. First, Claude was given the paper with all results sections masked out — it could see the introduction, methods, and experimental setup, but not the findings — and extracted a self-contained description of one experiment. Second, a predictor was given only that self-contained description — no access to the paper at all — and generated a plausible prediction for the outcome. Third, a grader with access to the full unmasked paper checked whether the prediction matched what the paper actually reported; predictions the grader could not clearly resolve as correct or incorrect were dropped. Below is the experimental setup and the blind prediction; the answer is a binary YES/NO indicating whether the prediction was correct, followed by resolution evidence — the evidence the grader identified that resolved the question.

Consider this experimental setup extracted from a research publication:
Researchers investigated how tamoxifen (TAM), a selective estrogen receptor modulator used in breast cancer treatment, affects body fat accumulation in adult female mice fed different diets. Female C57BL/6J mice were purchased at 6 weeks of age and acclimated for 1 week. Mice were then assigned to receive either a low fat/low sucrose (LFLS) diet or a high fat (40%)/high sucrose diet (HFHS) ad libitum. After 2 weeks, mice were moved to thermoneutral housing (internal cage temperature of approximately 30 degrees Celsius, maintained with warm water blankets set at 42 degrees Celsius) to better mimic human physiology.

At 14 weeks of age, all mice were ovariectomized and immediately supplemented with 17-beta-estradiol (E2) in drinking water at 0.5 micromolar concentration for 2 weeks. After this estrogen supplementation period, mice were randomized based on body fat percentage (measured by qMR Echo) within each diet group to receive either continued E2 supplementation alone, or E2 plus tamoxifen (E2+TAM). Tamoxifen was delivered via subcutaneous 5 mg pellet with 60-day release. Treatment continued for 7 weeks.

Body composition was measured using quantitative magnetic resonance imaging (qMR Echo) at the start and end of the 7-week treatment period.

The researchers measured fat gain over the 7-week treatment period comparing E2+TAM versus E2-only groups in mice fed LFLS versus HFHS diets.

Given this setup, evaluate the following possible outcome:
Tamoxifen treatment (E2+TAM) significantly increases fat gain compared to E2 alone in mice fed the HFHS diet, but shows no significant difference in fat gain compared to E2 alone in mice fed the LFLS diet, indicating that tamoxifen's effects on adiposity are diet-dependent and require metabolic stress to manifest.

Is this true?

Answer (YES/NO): YES